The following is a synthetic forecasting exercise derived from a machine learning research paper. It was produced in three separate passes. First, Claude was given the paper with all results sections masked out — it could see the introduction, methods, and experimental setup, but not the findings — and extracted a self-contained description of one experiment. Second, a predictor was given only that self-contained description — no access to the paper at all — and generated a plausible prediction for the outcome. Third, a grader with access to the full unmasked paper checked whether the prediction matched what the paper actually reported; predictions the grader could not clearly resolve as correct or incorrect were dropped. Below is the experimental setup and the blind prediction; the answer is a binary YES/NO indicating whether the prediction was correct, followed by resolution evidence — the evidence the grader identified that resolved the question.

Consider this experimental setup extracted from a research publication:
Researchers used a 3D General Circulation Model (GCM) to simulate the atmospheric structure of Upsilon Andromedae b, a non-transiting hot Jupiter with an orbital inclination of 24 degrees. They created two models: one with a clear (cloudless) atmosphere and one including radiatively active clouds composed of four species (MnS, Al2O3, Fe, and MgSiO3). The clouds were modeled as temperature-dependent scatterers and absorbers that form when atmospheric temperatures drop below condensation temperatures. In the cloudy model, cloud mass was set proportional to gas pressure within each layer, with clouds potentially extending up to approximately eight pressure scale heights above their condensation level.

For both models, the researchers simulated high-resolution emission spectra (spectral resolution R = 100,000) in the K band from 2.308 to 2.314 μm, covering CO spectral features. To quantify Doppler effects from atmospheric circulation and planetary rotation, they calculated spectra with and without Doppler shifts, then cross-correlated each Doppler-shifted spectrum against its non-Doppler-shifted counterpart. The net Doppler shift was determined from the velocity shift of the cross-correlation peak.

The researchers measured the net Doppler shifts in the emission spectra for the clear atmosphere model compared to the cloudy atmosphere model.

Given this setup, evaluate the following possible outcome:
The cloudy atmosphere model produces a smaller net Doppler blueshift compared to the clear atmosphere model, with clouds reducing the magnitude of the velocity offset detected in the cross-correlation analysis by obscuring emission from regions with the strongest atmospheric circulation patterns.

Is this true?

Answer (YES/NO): NO